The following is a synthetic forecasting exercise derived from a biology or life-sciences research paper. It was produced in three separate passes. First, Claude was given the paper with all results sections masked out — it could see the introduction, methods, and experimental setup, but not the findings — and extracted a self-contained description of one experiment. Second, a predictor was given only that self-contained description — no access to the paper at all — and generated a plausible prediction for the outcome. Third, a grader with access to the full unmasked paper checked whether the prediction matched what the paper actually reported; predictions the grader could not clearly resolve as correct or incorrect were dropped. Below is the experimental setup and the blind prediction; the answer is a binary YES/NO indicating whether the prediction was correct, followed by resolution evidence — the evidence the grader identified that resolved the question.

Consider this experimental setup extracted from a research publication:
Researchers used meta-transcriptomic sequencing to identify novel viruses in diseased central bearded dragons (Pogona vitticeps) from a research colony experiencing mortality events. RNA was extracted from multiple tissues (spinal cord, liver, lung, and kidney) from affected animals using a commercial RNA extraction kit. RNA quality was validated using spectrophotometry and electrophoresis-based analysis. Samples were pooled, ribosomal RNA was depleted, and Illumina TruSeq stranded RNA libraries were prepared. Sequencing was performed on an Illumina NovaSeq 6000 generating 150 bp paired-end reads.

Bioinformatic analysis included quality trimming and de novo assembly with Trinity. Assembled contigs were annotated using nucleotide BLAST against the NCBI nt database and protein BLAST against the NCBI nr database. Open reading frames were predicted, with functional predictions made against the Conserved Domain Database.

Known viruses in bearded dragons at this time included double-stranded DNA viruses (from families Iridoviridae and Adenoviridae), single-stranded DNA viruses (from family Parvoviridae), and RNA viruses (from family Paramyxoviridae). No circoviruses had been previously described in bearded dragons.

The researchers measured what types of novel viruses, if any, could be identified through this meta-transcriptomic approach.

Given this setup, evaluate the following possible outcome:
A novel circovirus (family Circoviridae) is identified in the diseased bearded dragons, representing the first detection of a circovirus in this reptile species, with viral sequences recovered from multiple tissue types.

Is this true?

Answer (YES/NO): YES